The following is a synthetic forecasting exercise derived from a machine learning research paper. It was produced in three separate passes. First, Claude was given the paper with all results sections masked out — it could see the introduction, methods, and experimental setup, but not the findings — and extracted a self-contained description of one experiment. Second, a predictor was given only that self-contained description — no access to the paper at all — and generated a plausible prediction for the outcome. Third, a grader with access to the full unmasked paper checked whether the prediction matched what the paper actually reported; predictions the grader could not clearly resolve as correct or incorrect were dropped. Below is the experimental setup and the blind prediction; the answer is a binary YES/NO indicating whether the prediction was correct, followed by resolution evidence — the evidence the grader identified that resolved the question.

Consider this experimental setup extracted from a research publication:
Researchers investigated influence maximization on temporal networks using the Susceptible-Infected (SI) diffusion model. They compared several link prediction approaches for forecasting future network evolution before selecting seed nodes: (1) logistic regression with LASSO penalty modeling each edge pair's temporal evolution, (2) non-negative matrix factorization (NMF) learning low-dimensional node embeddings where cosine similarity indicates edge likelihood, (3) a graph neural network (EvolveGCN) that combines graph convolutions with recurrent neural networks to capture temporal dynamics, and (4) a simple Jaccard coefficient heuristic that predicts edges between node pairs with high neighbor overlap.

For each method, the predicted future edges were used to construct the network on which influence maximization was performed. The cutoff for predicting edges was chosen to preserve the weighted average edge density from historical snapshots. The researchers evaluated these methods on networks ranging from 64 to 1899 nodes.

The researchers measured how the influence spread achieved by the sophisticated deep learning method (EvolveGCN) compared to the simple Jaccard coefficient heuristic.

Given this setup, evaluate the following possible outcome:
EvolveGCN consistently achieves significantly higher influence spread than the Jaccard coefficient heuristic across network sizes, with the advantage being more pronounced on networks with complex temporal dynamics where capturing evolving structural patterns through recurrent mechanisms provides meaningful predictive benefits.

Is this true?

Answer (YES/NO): NO